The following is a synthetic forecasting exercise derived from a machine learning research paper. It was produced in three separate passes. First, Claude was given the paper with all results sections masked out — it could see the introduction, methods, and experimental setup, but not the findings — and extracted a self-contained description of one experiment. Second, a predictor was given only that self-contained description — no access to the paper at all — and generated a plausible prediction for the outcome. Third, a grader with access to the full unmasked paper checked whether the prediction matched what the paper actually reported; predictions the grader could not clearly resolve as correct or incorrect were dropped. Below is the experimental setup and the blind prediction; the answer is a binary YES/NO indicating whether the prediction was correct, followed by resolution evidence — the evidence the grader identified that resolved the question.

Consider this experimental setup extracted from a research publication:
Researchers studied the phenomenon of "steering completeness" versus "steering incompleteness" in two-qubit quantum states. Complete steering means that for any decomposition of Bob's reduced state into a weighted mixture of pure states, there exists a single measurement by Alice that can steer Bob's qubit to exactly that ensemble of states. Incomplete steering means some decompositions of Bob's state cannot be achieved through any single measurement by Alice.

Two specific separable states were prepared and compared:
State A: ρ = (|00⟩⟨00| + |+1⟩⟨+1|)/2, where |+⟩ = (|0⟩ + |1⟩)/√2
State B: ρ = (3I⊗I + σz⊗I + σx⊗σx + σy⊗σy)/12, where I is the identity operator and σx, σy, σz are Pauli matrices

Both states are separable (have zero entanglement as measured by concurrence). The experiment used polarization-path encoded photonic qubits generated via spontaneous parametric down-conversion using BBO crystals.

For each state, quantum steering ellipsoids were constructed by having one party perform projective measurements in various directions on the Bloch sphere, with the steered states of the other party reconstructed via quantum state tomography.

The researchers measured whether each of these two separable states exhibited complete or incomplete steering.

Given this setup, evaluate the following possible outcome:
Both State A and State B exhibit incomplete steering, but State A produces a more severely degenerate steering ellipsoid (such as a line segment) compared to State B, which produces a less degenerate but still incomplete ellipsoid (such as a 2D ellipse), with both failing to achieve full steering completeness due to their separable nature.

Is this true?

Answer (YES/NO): YES